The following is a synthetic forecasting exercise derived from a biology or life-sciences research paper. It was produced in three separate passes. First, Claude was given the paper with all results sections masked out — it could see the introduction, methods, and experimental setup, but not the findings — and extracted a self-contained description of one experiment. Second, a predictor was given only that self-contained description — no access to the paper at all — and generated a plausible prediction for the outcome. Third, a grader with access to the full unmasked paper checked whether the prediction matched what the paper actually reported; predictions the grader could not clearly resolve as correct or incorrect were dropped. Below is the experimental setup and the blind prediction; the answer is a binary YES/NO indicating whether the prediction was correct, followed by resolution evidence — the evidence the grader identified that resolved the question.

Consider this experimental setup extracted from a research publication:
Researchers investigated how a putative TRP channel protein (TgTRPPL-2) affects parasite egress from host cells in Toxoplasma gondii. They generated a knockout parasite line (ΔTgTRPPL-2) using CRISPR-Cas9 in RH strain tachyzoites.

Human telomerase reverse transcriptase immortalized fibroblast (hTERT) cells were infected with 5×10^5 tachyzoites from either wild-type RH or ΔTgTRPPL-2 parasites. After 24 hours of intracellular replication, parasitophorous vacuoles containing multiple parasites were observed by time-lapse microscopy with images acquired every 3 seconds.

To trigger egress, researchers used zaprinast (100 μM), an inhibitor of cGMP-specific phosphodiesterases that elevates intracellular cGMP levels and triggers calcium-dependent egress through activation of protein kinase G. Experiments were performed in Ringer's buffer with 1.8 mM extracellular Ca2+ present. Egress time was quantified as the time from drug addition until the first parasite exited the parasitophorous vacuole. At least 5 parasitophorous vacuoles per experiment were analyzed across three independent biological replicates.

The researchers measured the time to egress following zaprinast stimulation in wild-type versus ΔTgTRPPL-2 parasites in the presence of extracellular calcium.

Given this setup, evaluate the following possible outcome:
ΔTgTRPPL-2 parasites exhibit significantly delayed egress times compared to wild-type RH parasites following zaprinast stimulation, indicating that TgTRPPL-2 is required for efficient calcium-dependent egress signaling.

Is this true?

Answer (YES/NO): YES